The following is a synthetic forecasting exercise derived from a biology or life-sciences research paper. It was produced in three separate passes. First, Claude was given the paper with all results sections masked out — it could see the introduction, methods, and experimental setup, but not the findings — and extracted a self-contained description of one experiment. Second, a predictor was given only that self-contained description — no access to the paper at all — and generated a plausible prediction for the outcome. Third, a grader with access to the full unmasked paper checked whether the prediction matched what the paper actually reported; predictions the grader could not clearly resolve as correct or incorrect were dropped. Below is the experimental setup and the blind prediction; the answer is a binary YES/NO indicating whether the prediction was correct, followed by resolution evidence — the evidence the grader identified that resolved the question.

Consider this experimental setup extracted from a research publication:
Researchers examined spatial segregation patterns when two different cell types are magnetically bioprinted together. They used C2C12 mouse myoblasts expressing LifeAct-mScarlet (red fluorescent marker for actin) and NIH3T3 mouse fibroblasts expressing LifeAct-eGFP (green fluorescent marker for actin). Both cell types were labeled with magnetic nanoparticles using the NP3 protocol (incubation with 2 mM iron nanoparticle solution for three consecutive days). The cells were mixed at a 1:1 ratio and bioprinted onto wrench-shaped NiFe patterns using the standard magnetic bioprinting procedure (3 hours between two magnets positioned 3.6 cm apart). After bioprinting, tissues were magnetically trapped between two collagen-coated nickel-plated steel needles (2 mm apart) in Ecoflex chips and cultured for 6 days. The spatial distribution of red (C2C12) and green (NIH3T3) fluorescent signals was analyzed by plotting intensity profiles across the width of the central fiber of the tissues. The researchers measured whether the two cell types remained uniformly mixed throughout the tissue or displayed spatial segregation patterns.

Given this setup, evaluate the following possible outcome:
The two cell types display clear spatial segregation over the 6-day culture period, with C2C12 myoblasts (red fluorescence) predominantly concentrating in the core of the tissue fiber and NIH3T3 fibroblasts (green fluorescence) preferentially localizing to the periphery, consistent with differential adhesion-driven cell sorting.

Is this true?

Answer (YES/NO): NO